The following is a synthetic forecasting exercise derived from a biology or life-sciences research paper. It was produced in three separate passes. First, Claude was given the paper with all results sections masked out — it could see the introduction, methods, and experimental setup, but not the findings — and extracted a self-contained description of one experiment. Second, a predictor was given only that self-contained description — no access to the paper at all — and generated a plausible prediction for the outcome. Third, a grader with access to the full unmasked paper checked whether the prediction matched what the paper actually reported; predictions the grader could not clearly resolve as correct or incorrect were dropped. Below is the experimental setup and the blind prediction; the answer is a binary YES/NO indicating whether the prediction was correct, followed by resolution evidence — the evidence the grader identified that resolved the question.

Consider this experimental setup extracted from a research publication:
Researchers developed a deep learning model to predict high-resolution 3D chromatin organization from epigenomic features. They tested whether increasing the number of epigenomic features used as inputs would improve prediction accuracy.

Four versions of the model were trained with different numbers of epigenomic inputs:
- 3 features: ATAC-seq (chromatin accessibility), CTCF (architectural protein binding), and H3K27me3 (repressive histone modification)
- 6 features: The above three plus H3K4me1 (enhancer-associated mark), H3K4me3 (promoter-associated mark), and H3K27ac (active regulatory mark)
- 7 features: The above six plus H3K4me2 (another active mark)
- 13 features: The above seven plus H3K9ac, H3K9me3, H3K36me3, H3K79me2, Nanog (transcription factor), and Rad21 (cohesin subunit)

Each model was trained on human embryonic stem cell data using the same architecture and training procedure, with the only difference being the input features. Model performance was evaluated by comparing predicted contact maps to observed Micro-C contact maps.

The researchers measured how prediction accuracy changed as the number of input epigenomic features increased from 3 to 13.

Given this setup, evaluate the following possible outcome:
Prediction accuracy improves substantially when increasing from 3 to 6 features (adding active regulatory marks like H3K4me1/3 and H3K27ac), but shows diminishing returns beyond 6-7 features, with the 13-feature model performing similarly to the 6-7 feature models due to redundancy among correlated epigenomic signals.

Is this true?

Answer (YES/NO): NO